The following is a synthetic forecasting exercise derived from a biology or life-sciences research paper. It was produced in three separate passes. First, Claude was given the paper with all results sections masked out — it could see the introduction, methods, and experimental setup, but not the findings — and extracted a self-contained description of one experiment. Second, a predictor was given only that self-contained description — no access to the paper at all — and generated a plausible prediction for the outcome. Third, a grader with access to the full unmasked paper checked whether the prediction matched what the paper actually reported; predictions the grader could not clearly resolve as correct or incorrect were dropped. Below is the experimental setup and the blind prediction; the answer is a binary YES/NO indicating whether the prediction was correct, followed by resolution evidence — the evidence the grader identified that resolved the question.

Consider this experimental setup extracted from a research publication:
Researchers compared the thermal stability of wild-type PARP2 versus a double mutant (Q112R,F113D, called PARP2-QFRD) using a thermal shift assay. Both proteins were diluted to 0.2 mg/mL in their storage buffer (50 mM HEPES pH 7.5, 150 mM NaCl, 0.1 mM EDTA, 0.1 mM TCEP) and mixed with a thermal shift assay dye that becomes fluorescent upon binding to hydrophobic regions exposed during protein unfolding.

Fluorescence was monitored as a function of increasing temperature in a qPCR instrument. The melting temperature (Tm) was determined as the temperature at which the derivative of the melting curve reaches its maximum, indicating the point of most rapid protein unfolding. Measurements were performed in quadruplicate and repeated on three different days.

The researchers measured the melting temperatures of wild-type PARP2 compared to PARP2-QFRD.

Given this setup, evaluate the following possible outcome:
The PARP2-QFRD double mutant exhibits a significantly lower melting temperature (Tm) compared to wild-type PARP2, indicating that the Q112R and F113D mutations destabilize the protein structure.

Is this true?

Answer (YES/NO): NO